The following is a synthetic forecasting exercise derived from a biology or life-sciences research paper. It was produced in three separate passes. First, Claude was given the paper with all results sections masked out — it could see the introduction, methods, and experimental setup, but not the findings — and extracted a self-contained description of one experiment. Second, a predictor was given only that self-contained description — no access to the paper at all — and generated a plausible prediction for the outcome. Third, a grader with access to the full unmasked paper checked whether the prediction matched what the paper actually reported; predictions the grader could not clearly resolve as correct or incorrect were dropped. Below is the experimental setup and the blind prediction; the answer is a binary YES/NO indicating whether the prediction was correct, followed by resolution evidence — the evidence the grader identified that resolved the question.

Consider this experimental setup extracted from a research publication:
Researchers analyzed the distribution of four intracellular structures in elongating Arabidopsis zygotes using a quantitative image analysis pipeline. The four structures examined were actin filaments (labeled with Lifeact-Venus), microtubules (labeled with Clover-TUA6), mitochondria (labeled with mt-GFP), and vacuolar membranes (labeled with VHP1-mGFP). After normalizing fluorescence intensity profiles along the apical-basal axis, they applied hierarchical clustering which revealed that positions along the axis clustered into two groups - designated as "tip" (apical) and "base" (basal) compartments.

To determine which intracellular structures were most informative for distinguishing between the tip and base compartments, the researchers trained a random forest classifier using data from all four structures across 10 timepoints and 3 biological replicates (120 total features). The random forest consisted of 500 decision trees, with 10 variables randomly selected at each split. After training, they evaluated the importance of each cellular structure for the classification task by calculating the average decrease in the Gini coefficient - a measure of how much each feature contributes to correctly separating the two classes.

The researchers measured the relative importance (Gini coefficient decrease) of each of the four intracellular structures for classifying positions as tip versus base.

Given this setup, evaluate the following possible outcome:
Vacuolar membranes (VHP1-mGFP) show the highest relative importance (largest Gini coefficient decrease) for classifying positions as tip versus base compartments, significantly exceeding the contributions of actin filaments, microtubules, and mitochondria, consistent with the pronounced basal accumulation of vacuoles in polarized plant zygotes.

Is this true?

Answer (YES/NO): YES